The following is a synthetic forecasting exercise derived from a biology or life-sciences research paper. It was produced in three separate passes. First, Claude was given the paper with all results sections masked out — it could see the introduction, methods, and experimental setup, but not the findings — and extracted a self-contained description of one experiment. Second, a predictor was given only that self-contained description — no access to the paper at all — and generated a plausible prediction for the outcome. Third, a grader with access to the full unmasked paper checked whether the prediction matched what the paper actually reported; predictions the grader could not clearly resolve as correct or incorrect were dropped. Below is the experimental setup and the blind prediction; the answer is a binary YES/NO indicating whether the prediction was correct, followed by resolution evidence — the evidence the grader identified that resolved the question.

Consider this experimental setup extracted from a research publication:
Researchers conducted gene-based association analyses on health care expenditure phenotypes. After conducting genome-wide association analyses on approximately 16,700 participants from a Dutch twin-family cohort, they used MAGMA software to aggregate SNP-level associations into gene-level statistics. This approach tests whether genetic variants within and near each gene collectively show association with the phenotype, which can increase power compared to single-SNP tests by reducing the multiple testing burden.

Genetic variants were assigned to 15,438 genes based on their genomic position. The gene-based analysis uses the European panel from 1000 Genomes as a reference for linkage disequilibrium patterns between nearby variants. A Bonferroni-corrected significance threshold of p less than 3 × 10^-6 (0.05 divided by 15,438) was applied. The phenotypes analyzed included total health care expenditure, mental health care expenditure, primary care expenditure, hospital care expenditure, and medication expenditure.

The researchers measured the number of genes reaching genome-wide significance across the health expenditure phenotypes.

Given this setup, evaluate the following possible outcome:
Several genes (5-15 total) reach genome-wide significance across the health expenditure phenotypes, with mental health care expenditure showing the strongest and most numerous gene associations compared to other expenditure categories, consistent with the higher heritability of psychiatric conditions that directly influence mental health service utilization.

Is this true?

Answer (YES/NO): NO